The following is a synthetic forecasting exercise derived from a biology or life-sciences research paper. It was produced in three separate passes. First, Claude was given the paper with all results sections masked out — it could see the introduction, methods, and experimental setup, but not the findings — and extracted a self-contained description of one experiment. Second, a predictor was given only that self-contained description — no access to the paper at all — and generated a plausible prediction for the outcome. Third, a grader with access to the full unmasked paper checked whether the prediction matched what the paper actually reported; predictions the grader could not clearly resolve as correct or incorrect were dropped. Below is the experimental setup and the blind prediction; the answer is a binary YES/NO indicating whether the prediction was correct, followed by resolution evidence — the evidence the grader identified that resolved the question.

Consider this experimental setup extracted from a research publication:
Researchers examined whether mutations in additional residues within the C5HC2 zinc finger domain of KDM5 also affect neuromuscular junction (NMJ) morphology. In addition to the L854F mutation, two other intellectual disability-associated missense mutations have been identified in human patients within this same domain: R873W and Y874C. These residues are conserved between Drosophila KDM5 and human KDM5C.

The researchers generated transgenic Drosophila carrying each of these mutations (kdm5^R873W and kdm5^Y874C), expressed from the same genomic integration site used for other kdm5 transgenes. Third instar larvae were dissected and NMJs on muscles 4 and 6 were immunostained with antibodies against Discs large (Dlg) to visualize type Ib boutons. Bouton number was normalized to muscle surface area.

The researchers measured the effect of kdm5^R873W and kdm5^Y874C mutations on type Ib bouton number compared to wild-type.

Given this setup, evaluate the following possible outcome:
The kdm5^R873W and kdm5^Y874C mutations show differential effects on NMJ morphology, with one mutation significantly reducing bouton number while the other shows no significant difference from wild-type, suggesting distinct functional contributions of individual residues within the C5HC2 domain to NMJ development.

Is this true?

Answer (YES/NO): NO